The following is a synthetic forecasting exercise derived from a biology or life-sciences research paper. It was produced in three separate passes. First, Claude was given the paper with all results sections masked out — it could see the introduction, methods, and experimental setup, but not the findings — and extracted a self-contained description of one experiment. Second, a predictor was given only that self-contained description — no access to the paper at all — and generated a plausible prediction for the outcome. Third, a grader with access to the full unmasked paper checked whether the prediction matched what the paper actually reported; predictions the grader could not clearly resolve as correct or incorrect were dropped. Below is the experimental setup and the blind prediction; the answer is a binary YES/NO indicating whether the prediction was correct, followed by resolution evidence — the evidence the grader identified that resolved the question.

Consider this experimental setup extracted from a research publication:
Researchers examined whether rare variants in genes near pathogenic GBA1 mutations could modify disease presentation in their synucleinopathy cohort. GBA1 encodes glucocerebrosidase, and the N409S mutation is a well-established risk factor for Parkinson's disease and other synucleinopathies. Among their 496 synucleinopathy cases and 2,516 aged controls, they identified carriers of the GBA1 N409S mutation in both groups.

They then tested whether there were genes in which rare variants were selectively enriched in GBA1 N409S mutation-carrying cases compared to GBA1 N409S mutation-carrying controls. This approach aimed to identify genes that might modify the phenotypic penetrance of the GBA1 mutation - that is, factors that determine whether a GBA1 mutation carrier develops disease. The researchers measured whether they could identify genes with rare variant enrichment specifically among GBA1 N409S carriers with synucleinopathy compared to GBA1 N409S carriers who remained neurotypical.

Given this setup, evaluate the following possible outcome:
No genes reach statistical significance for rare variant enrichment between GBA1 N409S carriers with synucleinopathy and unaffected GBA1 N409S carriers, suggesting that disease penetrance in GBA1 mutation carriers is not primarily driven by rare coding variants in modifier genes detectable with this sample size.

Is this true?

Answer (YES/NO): NO